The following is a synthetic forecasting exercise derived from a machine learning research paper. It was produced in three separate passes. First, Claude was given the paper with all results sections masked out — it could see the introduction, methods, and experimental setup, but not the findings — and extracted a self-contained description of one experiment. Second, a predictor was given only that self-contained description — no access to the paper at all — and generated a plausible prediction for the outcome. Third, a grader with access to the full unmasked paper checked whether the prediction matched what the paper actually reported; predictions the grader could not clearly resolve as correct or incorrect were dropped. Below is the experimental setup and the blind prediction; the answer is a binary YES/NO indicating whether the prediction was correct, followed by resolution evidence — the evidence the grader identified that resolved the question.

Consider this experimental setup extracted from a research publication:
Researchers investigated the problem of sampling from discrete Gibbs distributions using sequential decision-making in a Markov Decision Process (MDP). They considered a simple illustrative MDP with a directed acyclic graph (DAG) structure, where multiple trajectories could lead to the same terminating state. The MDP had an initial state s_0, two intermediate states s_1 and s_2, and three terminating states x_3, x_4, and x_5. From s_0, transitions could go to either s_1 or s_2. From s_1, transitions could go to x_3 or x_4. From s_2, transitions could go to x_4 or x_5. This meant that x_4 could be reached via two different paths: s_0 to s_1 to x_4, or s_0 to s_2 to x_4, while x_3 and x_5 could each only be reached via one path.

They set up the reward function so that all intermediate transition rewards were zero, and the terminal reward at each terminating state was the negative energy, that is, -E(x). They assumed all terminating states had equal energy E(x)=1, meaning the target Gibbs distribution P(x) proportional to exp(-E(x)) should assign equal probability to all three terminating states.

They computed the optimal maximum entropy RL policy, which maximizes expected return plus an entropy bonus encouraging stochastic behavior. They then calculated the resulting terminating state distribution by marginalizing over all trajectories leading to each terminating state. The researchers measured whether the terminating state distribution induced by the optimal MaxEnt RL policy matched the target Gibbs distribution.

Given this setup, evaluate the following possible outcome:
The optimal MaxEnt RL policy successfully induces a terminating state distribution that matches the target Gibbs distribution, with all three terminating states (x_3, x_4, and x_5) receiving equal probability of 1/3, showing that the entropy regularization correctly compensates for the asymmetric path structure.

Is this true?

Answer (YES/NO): NO